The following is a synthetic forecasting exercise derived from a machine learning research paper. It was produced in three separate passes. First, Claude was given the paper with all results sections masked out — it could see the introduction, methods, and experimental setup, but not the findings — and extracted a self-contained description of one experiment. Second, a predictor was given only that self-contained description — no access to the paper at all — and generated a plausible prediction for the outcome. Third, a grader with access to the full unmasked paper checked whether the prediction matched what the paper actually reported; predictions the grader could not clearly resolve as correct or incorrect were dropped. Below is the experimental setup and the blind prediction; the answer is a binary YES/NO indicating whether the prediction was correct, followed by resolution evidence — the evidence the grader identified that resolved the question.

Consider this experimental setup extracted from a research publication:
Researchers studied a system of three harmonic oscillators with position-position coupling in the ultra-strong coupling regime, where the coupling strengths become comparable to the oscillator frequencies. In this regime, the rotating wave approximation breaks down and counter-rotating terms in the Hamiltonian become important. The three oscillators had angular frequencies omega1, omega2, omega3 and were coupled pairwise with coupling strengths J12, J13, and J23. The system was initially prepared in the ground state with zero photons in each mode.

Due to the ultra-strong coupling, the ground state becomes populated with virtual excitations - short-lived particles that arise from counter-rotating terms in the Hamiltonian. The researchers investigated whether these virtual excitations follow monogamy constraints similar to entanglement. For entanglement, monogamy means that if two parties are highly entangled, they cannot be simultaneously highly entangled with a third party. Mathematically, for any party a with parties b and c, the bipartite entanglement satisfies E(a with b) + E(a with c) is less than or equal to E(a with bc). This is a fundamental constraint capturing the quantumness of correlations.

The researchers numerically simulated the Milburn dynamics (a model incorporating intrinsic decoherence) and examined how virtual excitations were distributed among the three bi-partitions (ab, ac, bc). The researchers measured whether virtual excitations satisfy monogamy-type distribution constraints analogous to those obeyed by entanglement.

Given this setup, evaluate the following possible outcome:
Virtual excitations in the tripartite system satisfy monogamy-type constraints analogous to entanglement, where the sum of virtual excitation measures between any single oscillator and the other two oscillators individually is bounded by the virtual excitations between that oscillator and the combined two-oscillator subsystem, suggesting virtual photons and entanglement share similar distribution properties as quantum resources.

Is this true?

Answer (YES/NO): NO